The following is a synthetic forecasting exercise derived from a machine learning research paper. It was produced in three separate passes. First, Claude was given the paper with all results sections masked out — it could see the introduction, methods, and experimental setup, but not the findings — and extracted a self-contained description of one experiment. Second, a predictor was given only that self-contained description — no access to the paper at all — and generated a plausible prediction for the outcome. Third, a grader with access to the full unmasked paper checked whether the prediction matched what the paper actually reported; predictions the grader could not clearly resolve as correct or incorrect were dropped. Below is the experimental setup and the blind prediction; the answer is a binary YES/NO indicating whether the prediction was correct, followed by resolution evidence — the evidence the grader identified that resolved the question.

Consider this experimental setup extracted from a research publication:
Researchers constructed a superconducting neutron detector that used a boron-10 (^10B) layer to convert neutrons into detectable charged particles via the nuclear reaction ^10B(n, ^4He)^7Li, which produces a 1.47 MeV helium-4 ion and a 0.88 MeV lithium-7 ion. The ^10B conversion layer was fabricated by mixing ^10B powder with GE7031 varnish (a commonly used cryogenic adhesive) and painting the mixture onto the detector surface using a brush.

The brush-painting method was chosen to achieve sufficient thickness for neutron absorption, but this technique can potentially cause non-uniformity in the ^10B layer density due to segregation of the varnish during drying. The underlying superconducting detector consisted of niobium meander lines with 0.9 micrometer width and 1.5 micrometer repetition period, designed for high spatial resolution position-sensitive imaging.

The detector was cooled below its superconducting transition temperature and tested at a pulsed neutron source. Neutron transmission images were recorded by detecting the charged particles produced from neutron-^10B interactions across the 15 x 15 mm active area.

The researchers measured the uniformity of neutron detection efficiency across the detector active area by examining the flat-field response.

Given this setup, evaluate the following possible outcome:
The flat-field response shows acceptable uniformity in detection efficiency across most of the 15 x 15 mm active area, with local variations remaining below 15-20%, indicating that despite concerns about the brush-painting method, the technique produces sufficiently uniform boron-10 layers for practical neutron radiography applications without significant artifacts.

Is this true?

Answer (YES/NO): NO